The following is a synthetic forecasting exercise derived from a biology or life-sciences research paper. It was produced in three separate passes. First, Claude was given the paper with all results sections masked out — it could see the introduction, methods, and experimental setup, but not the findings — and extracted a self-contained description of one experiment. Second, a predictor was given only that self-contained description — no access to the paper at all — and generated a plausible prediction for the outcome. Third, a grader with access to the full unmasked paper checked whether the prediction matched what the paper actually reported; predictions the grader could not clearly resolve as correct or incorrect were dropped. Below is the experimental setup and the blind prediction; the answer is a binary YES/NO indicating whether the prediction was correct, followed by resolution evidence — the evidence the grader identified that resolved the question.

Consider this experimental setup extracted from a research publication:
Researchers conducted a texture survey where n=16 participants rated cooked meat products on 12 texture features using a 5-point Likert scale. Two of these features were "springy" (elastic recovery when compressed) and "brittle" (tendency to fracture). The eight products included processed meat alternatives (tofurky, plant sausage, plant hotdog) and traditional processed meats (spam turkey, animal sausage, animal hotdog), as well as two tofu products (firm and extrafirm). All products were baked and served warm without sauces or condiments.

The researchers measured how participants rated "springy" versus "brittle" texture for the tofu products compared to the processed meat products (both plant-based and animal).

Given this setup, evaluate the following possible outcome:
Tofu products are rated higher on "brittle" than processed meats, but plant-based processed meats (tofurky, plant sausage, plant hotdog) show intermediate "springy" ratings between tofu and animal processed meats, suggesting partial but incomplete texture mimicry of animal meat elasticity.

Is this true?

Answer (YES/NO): NO